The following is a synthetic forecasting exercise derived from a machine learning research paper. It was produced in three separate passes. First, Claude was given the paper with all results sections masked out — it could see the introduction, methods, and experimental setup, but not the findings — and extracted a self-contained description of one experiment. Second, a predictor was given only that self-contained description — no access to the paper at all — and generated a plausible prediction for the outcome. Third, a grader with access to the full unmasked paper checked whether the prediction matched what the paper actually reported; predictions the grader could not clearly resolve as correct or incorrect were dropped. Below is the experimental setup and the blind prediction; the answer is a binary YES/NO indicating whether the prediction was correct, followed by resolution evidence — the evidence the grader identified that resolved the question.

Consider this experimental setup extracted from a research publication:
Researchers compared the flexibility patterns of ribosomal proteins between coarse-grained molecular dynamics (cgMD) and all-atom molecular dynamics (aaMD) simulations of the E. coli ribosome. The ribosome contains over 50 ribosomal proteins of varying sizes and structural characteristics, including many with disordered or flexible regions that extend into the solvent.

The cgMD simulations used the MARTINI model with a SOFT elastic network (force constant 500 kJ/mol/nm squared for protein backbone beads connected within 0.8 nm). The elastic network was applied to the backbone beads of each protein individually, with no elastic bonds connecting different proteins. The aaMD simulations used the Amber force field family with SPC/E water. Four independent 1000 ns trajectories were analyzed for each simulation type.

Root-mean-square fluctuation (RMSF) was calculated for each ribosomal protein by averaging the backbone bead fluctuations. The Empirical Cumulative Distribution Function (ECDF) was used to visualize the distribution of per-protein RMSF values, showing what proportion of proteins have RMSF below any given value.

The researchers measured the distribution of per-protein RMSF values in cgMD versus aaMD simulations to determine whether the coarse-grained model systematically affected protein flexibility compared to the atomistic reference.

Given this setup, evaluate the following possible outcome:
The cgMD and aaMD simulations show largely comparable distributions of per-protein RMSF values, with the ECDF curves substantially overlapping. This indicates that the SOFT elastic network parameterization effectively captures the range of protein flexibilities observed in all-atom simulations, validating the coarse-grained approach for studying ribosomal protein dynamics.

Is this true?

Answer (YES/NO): NO